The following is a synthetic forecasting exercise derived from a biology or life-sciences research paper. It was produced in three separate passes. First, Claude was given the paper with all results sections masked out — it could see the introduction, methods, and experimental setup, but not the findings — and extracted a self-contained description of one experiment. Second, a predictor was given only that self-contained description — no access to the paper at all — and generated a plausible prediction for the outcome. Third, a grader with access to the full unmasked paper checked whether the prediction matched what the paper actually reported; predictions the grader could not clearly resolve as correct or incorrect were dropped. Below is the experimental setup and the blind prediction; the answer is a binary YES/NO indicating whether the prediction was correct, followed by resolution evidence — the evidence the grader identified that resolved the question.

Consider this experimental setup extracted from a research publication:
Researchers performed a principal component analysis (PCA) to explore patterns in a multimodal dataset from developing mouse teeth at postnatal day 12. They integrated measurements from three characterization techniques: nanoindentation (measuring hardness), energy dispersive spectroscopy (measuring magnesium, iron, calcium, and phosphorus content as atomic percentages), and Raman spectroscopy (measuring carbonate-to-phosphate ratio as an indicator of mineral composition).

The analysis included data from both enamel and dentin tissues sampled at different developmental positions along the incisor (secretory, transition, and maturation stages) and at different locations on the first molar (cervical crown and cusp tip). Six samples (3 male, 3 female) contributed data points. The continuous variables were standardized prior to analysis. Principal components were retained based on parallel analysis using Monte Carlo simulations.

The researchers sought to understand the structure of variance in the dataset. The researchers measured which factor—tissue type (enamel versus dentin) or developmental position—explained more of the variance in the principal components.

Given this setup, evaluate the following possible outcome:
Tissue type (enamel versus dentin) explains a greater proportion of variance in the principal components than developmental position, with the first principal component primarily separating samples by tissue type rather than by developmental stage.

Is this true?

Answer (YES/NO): NO